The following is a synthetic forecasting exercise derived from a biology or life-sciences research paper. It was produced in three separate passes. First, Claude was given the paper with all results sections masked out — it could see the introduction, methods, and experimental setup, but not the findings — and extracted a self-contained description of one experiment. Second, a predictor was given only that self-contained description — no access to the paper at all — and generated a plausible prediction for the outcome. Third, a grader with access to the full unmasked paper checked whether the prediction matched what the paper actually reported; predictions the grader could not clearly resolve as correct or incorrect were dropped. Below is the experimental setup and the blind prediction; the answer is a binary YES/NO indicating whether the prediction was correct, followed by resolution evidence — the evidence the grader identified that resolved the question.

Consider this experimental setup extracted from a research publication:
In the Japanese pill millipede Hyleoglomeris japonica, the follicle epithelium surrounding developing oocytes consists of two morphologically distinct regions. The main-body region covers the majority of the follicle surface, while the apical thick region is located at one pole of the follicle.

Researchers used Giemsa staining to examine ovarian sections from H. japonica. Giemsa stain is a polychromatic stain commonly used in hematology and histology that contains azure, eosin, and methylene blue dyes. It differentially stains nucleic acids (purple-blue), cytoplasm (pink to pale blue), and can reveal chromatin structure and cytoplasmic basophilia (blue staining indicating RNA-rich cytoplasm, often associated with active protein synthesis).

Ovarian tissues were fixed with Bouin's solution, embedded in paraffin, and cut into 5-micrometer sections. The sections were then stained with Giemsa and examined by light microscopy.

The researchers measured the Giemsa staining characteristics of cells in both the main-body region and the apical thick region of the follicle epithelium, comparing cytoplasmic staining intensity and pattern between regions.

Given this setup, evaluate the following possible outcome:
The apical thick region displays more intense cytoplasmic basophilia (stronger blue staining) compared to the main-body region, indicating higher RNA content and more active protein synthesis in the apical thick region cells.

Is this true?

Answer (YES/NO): NO